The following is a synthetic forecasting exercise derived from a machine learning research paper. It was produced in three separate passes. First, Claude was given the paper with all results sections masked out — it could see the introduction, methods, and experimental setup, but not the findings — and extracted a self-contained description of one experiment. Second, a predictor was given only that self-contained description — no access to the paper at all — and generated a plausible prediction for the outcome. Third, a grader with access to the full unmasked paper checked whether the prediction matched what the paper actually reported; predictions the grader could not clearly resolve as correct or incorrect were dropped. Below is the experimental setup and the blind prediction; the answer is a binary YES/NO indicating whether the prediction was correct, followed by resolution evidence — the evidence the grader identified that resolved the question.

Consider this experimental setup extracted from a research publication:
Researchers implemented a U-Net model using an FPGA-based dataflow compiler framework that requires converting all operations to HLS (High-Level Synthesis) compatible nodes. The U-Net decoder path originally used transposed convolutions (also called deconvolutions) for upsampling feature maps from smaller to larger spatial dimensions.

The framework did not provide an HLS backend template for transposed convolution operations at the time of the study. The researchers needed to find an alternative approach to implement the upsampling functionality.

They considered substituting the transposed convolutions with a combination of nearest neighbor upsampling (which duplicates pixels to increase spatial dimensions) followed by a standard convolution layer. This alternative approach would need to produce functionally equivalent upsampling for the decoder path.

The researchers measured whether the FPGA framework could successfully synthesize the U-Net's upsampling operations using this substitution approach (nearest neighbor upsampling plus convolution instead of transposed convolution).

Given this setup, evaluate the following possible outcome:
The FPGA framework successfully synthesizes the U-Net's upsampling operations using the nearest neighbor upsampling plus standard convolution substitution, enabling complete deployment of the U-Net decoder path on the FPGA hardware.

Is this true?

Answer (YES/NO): NO